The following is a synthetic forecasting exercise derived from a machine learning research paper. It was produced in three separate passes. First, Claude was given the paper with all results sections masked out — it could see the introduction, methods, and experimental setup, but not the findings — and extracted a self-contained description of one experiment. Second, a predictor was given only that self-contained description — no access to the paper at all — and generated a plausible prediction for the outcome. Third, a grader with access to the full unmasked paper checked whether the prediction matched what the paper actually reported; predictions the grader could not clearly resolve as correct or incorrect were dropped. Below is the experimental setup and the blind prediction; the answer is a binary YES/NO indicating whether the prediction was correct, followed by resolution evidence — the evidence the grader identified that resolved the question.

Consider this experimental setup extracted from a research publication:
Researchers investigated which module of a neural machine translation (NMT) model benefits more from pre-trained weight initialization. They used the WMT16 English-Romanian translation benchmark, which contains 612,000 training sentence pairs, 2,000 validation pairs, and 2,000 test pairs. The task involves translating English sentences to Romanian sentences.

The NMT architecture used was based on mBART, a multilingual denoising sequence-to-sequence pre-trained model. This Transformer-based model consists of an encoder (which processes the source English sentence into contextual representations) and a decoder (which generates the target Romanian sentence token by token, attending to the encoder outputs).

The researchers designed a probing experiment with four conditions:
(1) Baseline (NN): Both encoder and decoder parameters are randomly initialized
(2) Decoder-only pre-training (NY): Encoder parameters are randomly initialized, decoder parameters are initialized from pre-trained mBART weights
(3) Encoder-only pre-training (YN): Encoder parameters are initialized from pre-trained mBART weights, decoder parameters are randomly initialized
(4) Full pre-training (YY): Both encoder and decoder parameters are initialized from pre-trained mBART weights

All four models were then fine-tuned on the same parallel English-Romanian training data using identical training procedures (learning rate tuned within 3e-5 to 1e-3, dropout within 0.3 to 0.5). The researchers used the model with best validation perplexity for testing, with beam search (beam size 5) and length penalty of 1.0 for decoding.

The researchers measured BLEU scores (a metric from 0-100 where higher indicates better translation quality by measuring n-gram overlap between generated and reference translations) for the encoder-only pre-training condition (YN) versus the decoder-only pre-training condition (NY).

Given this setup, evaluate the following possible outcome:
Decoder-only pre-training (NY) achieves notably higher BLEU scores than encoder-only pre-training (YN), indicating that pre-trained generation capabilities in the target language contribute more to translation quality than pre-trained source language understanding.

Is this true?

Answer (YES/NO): NO